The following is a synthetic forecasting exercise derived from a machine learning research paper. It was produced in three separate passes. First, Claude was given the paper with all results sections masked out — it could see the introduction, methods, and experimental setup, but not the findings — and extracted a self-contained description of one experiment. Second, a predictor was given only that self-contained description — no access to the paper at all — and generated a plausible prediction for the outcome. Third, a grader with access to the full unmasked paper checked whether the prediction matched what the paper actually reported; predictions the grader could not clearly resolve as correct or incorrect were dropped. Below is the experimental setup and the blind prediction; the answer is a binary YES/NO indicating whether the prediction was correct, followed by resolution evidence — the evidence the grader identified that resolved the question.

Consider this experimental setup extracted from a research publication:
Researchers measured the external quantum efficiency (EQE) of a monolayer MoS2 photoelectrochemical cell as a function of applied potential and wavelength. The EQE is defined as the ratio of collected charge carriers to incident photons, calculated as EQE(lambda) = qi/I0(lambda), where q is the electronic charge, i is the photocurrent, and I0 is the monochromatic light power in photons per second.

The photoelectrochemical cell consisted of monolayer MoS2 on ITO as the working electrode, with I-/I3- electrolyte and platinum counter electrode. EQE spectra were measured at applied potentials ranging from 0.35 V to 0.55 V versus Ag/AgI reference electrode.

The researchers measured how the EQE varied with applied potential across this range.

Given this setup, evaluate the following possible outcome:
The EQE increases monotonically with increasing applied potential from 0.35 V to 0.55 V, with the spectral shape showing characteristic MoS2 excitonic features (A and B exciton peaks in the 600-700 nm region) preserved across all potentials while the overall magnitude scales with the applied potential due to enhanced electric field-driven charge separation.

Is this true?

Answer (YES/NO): NO